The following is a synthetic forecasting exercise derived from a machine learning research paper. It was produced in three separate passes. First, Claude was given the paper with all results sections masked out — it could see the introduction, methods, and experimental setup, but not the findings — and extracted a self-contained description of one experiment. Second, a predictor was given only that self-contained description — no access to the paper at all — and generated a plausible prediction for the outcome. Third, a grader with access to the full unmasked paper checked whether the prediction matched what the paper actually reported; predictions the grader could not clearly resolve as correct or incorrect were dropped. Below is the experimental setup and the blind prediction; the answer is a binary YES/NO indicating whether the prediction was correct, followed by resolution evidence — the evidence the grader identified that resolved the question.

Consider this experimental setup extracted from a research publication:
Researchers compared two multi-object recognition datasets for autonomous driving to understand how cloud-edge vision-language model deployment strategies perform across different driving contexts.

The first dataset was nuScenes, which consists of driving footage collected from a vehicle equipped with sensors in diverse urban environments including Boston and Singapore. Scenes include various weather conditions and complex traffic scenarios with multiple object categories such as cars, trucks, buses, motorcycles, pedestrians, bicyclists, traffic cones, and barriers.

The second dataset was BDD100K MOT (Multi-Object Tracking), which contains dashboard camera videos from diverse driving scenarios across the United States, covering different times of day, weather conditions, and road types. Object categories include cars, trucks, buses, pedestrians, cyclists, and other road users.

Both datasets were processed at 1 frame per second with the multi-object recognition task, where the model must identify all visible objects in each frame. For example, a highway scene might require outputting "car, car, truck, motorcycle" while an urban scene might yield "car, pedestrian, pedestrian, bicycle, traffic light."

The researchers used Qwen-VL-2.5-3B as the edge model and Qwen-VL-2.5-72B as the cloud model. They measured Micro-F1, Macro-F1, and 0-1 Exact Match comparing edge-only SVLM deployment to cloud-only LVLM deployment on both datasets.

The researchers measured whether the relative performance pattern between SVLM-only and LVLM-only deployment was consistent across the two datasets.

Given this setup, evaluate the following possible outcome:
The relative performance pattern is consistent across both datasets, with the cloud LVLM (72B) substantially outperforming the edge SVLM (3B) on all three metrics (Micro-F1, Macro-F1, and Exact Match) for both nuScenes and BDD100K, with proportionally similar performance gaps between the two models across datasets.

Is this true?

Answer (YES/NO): NO